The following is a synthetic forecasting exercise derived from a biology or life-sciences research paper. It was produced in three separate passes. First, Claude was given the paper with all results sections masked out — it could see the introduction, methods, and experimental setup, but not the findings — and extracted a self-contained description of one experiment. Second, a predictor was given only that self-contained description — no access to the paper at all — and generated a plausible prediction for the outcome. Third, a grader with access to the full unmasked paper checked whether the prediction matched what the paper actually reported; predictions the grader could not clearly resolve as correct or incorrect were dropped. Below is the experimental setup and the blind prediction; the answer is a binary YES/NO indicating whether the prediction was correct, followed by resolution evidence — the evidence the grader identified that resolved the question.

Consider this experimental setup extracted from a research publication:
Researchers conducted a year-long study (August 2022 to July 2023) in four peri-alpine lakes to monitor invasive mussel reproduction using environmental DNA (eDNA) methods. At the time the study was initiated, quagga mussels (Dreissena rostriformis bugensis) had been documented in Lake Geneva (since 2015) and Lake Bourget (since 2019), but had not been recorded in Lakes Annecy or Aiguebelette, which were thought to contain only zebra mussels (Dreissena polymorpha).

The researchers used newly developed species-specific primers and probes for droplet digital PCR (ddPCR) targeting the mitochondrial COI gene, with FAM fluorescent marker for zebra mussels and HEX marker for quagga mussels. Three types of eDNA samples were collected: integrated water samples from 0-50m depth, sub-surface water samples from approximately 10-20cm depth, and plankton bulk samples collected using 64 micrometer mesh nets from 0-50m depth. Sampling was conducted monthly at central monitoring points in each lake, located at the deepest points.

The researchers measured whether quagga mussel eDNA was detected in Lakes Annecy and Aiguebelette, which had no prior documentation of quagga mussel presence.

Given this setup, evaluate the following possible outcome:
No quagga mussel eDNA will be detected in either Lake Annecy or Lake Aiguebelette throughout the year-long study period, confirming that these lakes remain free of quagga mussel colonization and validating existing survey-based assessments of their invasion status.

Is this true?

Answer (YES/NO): NO